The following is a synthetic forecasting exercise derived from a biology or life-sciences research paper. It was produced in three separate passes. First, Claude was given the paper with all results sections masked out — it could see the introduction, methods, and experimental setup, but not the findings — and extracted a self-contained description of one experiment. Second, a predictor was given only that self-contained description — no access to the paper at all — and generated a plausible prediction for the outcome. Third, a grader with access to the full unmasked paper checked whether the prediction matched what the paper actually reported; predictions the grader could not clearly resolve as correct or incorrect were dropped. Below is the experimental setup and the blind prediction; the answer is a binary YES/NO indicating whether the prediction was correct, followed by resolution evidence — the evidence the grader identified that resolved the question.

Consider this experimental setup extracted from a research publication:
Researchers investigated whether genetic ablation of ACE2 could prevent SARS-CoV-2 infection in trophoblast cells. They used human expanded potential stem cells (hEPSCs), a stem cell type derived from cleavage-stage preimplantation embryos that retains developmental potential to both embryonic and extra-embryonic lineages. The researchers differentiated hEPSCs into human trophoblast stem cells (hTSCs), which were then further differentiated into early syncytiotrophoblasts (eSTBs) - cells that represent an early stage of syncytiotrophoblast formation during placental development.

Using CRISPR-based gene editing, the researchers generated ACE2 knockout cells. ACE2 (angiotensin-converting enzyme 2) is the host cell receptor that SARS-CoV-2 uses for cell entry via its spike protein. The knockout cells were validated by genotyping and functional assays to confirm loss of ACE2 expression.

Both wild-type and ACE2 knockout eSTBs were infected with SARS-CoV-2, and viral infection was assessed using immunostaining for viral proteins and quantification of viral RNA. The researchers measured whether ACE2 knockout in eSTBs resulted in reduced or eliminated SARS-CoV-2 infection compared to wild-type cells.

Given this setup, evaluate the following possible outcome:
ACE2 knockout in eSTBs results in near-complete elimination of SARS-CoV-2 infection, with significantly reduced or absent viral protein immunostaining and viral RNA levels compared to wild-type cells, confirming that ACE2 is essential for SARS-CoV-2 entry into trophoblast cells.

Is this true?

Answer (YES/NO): YES